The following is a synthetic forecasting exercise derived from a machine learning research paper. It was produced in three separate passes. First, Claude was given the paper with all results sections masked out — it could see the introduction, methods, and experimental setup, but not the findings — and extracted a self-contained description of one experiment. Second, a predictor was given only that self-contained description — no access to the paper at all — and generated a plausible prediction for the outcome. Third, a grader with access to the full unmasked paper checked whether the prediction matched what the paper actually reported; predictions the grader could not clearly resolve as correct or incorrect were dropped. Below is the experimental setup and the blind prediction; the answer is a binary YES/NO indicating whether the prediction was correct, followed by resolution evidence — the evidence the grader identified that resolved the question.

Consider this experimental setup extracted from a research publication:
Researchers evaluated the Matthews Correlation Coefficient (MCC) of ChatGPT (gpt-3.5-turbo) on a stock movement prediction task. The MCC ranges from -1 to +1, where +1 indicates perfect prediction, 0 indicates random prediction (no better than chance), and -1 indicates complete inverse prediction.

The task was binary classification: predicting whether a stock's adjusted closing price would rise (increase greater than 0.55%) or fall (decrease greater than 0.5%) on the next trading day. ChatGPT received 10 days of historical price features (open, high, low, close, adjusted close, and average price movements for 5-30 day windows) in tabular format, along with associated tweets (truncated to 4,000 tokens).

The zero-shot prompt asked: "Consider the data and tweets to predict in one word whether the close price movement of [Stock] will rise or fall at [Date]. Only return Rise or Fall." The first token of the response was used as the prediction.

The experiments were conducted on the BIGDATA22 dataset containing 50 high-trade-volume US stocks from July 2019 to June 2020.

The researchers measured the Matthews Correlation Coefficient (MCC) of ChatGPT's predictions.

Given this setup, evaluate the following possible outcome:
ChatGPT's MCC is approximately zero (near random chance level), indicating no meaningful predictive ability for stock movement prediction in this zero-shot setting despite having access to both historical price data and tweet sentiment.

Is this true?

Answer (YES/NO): YES